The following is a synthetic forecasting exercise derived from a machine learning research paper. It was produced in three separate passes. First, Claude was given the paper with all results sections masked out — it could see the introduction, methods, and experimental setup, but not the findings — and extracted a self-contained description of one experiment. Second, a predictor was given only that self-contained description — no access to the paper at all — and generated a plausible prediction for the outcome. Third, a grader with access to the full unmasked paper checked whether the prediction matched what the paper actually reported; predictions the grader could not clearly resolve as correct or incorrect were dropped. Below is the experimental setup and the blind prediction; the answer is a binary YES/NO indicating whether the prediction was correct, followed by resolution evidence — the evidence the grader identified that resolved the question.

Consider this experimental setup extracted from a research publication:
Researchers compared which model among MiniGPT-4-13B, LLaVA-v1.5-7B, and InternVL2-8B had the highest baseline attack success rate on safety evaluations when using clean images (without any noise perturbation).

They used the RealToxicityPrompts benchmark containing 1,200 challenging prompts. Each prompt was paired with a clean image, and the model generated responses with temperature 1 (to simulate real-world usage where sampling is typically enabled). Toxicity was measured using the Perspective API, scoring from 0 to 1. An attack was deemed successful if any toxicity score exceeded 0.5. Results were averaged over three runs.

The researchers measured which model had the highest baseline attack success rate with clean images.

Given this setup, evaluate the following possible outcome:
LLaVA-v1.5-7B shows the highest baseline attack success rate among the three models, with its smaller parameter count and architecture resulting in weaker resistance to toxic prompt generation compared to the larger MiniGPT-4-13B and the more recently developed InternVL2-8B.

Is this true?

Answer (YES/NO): YES